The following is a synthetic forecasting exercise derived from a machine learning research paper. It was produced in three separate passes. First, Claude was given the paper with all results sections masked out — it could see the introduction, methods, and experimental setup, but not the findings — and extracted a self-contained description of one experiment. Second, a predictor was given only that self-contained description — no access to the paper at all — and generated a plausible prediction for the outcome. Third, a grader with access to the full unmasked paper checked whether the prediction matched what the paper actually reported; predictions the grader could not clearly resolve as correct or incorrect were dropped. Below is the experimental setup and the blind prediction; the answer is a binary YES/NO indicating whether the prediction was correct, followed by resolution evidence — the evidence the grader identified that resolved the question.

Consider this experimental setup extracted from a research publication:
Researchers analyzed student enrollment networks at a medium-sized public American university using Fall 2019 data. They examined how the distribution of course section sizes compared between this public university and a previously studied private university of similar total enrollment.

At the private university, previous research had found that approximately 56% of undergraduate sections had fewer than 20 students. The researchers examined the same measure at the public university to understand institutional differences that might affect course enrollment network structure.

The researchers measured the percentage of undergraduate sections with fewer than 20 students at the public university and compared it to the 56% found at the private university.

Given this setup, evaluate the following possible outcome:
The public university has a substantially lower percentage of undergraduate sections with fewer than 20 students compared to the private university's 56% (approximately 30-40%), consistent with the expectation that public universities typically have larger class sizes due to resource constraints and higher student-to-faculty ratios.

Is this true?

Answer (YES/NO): NO